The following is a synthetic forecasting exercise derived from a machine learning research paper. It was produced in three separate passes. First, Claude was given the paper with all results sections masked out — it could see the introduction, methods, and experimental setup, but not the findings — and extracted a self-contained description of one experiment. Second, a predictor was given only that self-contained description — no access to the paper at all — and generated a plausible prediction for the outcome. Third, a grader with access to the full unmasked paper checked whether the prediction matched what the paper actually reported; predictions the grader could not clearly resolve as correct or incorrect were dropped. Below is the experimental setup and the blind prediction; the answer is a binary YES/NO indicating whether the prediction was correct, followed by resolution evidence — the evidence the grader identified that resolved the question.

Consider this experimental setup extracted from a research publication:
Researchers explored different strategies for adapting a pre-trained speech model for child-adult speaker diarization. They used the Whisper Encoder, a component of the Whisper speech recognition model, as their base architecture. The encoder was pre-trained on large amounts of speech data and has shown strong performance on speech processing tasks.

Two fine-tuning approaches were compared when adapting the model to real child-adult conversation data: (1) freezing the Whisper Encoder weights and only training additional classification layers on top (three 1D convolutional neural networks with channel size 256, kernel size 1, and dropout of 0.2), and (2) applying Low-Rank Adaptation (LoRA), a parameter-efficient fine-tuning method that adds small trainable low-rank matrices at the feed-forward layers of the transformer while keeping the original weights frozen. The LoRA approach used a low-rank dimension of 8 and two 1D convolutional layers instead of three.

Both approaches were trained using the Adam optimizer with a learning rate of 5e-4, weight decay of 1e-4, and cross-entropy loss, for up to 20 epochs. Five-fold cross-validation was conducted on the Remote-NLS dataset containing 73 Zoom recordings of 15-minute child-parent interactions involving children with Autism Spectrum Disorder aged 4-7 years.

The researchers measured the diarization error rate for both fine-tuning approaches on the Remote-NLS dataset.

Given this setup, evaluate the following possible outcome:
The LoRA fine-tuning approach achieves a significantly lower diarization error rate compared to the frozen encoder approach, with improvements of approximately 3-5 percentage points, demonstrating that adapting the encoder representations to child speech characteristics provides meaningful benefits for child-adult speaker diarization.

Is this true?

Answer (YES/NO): YES